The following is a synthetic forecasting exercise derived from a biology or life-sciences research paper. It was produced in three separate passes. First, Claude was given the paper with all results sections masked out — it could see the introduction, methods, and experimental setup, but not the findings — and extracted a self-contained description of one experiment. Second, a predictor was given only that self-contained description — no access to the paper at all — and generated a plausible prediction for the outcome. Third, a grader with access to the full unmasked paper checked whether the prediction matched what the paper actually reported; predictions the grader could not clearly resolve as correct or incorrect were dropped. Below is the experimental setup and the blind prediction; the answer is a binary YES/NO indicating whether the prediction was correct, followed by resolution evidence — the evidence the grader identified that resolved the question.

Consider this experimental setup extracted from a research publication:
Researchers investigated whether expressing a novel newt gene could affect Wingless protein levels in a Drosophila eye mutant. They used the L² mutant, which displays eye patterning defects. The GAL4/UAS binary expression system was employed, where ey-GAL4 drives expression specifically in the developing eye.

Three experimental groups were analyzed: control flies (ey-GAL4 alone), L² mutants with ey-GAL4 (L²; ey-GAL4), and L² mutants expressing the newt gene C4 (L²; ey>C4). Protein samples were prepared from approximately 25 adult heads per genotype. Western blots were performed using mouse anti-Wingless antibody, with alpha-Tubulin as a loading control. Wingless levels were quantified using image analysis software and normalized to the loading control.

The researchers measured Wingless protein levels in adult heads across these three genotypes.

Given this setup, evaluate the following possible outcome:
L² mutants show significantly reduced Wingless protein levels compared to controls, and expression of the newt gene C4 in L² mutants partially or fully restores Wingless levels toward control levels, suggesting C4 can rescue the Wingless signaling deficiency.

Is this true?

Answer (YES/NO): NO